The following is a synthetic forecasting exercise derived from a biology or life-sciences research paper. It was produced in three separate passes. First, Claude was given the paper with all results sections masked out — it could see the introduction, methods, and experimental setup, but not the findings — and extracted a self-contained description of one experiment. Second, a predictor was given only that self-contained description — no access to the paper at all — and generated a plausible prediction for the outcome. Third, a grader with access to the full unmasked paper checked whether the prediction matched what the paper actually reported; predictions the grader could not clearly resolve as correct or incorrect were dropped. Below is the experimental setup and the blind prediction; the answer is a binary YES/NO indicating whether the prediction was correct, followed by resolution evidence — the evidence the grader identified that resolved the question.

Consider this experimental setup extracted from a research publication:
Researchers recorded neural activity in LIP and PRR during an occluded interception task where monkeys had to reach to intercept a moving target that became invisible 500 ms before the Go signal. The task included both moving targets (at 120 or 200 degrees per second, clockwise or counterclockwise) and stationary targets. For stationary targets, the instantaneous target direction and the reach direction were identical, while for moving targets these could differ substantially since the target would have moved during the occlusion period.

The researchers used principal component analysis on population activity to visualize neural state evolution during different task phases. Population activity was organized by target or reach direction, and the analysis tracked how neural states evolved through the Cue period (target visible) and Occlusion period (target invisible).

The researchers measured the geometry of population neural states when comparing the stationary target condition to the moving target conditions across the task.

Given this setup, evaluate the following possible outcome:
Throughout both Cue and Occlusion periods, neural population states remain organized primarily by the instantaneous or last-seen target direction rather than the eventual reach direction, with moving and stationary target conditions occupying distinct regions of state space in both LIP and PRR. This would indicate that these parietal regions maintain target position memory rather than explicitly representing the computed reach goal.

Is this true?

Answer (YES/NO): NO